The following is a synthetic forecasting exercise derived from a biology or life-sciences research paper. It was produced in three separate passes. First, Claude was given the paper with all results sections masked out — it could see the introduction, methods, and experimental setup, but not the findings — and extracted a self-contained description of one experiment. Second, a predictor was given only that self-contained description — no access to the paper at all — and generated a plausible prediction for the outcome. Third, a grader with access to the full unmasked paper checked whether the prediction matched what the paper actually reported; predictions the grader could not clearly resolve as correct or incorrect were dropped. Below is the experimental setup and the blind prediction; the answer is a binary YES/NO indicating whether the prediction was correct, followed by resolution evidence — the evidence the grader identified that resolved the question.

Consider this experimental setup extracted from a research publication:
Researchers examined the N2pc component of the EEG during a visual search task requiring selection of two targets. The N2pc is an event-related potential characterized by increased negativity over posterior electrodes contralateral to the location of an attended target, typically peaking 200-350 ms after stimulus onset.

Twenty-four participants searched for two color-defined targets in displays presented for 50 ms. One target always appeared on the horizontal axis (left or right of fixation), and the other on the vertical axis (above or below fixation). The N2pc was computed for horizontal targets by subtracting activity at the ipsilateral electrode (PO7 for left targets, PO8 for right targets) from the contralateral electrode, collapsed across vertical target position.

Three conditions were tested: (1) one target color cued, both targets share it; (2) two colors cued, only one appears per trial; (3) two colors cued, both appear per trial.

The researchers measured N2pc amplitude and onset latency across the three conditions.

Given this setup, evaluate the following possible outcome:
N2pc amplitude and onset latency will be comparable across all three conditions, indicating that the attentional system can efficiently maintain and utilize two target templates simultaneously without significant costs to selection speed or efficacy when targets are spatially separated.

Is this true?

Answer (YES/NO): NO